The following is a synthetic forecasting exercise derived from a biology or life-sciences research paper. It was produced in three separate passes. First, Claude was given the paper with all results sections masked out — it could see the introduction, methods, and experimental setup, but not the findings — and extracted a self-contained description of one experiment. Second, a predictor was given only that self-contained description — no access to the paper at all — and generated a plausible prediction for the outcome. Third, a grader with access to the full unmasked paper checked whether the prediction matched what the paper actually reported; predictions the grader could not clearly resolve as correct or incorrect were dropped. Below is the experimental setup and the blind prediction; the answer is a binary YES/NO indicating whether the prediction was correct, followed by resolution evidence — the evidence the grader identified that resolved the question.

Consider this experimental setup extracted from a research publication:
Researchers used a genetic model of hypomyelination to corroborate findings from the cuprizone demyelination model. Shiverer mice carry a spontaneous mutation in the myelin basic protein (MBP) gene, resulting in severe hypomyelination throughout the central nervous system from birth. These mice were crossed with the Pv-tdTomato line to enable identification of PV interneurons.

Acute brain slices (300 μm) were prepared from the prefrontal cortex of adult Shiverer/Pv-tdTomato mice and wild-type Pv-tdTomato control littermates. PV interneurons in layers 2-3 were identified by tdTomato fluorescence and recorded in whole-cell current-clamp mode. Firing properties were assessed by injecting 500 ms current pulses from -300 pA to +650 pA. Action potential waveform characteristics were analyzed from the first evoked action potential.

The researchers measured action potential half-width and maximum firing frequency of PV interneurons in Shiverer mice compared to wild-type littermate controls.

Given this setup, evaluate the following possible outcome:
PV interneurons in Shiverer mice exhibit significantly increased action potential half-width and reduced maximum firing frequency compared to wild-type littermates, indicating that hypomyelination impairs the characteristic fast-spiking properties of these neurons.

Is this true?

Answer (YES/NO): YES